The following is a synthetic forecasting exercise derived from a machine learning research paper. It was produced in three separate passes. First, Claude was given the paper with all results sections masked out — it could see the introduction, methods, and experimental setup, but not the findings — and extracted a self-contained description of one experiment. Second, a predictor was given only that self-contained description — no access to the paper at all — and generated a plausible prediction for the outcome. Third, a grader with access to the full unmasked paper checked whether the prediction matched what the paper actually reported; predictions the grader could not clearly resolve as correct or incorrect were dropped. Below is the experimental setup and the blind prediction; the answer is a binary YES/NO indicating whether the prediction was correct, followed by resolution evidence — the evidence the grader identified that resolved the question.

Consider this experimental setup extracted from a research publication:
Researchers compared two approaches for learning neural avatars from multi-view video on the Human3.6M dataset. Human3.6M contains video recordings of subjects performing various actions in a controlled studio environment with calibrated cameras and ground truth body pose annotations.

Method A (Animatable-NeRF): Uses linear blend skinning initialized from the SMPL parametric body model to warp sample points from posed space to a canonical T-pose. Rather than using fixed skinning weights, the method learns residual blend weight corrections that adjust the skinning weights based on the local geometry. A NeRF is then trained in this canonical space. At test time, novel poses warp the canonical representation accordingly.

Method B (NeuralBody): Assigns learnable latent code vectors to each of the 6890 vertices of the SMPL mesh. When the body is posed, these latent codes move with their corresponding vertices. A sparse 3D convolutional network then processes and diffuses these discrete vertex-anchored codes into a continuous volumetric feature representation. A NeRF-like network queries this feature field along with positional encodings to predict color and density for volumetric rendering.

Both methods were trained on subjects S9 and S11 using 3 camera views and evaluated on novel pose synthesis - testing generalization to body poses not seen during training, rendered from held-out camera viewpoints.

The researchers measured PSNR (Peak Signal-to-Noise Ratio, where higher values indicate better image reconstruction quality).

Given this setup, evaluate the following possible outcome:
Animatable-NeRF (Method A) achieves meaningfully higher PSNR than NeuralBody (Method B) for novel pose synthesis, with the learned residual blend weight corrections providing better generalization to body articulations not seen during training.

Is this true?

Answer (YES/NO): NO